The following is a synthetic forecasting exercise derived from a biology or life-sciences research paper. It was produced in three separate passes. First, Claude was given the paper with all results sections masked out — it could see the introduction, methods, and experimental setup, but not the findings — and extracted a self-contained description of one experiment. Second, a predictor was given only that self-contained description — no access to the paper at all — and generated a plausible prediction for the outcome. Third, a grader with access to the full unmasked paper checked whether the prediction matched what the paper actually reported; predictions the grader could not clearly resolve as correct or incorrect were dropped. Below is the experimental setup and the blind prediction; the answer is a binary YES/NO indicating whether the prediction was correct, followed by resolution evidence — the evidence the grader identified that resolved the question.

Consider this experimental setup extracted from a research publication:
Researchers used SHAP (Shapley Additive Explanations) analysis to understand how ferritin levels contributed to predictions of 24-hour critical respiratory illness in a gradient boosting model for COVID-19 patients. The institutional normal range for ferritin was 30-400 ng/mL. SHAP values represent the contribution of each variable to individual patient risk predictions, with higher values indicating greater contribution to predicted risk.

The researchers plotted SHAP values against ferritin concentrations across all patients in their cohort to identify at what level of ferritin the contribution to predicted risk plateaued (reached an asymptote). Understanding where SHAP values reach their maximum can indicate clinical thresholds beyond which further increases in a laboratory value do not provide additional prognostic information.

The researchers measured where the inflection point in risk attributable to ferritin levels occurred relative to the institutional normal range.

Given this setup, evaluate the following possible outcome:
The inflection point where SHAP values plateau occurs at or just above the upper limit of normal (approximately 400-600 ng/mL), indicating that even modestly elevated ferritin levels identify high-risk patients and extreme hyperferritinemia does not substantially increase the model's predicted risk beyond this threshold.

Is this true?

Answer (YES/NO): NO